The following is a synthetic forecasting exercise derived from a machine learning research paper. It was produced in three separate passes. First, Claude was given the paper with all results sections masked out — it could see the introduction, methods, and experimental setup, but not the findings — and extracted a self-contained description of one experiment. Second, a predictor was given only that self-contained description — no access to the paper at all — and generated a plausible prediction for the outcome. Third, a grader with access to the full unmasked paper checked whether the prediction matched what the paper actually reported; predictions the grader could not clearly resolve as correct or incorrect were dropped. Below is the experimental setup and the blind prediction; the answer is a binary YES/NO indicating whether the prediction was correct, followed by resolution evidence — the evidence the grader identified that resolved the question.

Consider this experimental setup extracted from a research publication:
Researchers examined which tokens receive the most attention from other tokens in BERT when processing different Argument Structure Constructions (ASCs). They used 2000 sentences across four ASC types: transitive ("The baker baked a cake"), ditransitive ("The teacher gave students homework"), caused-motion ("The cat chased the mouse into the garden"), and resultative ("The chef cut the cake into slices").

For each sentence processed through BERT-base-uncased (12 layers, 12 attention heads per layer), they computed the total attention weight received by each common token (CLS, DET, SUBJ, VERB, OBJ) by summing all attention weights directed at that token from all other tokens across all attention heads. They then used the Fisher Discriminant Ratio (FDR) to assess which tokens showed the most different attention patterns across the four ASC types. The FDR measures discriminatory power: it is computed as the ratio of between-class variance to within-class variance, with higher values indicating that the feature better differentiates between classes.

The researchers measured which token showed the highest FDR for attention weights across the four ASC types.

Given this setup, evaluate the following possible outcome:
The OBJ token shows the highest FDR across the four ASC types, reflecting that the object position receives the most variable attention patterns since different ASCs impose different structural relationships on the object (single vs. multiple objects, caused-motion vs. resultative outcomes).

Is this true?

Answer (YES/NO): YES